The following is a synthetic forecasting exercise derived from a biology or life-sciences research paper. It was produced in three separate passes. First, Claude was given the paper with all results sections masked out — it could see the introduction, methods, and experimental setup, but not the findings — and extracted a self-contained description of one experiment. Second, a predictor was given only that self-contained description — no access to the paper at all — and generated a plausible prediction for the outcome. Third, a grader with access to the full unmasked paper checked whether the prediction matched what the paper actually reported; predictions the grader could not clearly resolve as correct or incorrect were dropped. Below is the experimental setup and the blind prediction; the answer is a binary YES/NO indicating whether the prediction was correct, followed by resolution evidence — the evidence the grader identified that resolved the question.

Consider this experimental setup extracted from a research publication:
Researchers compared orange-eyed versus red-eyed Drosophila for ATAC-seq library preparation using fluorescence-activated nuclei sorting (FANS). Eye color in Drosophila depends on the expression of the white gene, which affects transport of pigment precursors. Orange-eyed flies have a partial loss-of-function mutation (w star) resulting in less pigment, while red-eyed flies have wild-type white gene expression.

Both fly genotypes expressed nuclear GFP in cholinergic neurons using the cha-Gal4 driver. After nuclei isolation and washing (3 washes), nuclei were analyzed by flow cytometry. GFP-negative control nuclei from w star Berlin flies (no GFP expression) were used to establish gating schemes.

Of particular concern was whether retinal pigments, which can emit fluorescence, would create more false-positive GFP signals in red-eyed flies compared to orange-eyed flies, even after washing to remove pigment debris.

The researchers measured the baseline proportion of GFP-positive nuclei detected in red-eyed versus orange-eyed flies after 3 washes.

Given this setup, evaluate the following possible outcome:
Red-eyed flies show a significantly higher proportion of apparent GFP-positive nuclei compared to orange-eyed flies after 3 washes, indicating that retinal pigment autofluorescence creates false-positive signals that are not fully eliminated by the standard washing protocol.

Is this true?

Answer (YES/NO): YES